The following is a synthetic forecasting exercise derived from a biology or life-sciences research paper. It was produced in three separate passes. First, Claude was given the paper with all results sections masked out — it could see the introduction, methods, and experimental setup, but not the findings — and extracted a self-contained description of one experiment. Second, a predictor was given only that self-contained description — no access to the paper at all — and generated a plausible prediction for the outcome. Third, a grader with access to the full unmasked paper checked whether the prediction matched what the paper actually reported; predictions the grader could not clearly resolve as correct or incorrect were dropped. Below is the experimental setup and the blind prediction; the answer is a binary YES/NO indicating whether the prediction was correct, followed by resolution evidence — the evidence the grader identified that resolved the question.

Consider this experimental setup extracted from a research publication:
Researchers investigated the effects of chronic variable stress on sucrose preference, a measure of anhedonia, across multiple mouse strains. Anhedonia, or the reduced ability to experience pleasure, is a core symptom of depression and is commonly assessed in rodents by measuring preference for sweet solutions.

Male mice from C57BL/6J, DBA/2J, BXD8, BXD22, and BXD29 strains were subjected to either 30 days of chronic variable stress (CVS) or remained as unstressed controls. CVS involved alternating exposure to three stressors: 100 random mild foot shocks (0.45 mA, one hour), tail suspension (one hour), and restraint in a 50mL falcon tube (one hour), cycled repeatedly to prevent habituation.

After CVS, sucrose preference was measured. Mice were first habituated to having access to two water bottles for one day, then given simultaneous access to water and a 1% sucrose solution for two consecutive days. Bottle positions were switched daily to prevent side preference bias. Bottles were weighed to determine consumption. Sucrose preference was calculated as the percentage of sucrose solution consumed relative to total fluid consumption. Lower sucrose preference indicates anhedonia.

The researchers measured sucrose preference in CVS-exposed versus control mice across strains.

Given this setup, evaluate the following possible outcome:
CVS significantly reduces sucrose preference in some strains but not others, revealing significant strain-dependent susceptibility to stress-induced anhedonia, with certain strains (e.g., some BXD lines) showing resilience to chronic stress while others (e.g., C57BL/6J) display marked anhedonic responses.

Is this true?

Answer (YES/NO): NO